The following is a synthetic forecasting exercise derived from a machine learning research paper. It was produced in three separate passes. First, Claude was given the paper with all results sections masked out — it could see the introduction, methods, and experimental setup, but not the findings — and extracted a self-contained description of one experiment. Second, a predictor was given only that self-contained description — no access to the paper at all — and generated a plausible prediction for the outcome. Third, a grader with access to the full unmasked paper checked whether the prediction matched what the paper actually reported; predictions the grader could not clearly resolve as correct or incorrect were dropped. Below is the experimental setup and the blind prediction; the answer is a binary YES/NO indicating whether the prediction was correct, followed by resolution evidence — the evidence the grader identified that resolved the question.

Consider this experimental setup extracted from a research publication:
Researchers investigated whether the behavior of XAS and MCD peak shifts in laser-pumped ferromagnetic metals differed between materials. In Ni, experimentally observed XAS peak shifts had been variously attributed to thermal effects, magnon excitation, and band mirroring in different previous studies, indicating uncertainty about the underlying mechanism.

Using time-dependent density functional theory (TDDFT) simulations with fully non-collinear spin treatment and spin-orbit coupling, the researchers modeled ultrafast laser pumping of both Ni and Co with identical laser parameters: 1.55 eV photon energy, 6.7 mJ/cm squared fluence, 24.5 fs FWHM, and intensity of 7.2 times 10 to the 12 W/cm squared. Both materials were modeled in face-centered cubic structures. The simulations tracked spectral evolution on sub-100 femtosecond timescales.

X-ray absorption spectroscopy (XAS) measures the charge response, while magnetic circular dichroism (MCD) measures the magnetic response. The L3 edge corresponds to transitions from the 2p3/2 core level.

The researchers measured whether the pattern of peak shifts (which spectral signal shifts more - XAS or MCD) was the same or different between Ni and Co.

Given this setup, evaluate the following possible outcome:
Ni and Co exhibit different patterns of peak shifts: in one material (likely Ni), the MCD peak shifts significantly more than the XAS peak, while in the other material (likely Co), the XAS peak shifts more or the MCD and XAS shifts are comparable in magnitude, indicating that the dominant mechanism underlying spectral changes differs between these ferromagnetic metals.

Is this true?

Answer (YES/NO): NO